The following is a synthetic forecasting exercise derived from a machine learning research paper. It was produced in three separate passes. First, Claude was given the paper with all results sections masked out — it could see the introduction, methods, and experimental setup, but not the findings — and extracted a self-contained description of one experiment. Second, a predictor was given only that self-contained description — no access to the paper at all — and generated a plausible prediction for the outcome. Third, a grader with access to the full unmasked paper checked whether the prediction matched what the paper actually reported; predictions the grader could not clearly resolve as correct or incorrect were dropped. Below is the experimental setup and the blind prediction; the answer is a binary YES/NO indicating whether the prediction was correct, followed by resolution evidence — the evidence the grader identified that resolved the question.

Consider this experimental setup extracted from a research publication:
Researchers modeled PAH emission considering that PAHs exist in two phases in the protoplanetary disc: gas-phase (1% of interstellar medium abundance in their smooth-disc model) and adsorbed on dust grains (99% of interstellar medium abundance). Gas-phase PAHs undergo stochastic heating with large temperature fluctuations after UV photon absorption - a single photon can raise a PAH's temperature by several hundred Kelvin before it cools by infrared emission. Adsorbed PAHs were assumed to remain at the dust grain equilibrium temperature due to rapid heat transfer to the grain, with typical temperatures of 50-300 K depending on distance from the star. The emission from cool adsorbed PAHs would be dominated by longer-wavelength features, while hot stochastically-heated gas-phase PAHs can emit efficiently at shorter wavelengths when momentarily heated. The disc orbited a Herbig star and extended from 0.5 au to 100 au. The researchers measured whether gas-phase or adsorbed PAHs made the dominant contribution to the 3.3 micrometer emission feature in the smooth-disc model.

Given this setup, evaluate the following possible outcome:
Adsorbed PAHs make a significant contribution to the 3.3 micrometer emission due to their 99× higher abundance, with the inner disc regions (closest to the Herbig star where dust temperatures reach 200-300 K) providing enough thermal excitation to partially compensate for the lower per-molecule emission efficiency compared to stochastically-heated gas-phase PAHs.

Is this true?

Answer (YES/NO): NO